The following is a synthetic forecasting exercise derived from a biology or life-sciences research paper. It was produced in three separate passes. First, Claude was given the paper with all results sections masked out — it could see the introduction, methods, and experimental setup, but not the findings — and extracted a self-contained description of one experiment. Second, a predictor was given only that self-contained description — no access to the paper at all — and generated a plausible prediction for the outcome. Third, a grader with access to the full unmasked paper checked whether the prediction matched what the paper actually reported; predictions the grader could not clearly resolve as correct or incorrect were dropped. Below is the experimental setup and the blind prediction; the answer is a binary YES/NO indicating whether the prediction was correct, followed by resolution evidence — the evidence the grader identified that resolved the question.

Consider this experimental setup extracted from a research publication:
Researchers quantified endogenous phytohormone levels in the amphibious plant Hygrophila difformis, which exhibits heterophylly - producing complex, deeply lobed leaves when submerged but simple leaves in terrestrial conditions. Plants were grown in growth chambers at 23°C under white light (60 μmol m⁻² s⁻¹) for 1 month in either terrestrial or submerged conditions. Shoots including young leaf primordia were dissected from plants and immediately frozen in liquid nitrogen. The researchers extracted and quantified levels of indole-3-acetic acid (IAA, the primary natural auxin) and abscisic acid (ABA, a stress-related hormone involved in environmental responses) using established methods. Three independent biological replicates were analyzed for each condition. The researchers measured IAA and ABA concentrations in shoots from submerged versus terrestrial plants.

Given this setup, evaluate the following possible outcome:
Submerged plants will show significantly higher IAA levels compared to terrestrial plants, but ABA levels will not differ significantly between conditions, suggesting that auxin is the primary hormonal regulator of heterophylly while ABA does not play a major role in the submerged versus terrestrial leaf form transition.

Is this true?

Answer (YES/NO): NO